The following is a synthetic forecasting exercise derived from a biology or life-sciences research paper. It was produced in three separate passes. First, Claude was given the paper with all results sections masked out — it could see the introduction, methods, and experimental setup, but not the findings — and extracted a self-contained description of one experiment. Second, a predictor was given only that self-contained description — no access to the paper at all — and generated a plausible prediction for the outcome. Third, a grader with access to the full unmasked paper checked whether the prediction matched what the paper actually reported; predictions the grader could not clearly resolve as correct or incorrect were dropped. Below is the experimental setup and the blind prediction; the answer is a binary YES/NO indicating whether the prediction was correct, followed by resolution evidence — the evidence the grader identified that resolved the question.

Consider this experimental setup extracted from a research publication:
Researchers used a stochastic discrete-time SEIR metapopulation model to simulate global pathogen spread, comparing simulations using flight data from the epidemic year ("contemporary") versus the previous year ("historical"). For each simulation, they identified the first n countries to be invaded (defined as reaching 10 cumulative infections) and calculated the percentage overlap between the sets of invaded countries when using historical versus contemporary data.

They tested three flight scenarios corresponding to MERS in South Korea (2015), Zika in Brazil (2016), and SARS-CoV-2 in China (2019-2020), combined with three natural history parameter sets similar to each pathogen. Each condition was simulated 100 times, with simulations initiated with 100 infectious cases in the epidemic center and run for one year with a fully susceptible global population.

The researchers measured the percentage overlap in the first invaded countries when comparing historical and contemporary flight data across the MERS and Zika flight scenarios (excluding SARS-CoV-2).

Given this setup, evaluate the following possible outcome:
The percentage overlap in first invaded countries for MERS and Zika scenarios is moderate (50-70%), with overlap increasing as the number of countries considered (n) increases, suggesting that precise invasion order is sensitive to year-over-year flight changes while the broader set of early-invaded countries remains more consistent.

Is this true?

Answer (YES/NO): NO